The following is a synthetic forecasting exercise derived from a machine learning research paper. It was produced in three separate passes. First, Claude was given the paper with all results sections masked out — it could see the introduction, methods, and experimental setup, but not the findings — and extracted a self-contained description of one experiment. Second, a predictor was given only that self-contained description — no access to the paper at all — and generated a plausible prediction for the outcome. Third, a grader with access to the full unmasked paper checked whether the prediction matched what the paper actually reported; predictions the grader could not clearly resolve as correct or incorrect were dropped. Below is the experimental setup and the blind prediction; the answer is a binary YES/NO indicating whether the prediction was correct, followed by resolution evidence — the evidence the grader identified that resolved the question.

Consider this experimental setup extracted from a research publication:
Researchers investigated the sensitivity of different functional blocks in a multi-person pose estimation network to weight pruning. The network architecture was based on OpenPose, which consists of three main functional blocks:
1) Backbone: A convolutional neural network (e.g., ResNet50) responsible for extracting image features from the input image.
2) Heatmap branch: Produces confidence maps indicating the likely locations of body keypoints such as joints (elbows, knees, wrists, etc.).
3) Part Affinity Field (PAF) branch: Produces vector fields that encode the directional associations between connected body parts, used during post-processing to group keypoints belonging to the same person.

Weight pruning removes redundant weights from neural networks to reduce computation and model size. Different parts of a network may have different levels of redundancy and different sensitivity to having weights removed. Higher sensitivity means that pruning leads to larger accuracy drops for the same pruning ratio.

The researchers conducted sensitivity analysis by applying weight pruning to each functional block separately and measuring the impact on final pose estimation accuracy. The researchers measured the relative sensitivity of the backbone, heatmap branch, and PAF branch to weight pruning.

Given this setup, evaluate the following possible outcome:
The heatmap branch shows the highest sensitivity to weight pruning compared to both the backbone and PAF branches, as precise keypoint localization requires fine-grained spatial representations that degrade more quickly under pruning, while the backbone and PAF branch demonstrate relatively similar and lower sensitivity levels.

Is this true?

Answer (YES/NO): NO